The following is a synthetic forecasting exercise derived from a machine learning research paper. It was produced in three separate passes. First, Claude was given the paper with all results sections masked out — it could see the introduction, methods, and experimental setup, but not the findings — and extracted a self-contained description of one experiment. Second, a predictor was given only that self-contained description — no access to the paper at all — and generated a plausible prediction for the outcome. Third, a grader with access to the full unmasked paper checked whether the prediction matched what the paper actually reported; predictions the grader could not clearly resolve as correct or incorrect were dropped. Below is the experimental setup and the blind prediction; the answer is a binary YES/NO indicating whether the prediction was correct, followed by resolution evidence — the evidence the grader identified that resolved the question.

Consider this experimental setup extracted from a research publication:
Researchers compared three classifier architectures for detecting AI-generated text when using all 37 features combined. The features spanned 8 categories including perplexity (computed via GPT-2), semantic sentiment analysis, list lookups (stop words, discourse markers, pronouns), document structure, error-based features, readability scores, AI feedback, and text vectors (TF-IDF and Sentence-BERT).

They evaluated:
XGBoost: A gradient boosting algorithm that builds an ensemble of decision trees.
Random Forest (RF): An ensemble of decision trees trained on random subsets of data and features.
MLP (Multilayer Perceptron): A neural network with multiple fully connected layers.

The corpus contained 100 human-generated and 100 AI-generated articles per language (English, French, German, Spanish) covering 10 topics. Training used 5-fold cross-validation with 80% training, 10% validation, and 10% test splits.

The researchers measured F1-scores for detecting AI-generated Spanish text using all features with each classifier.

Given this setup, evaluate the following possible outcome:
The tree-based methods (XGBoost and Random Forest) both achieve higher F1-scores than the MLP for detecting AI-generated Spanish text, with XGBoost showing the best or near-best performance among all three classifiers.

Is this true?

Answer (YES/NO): NO